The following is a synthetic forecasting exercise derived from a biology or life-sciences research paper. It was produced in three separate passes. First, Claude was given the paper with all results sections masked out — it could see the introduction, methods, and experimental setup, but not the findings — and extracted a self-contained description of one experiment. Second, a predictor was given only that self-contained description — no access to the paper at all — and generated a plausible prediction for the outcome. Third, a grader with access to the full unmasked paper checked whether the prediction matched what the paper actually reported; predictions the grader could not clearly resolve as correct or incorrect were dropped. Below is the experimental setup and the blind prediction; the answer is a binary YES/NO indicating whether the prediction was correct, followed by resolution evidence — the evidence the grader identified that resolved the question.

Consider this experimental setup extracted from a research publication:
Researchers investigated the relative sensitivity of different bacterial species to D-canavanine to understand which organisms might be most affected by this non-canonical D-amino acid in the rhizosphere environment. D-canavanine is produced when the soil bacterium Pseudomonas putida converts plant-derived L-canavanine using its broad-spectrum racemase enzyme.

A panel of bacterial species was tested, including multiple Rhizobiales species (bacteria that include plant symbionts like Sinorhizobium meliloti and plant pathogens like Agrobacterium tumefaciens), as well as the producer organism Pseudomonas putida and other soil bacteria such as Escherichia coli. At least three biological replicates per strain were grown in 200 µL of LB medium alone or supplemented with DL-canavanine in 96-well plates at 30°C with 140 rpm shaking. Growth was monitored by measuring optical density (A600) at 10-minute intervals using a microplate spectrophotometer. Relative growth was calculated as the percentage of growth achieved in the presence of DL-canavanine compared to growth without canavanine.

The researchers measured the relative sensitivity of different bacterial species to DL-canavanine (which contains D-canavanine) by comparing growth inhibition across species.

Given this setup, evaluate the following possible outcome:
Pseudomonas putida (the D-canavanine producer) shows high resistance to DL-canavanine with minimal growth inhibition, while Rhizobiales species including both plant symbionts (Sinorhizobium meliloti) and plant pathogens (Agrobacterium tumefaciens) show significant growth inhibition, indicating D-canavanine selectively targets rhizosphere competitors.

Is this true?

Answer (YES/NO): YES